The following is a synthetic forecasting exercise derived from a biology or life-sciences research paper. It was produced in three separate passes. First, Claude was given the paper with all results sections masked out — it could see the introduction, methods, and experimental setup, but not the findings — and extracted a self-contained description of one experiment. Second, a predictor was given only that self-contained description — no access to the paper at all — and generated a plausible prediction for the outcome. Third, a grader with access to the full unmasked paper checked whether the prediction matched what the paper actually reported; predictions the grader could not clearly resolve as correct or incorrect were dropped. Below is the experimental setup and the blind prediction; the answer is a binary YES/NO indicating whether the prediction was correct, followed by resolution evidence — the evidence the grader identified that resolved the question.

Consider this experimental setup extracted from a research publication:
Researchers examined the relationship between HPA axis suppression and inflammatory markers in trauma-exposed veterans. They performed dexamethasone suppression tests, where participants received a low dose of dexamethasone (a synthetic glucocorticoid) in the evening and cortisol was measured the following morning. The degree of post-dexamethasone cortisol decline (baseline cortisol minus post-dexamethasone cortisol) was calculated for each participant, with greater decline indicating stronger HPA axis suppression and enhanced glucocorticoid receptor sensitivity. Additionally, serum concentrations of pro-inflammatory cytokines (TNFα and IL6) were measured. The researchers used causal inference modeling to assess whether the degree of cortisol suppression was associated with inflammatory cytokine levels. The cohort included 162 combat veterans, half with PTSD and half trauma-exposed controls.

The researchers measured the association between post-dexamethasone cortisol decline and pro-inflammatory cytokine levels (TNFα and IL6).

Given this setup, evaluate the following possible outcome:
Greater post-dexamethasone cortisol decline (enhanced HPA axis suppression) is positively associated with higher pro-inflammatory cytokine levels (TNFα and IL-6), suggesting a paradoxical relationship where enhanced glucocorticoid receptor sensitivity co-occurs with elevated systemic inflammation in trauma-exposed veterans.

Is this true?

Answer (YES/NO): NO